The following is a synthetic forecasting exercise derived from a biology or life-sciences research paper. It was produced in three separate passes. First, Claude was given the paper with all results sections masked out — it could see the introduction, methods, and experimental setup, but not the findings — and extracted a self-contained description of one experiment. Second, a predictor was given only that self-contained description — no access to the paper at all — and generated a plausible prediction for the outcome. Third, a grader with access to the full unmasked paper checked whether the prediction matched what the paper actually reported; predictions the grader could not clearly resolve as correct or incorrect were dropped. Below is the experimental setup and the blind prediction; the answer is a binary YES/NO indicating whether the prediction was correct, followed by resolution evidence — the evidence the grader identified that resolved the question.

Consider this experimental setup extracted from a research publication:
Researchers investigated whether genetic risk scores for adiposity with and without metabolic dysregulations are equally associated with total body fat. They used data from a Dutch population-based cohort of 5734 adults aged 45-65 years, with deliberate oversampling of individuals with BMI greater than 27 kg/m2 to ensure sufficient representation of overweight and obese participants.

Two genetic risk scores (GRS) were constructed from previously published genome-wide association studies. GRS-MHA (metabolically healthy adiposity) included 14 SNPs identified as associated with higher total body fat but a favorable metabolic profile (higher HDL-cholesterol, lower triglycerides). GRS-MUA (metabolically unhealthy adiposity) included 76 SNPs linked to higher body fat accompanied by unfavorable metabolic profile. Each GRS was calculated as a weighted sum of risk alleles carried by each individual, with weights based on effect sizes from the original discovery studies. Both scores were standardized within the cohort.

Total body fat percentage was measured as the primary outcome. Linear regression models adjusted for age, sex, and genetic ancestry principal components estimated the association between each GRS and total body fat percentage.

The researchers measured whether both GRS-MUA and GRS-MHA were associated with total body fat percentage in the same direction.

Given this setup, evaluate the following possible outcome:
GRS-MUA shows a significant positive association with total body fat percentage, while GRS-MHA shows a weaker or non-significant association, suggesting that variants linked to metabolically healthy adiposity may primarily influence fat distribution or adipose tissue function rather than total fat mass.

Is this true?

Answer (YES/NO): NO